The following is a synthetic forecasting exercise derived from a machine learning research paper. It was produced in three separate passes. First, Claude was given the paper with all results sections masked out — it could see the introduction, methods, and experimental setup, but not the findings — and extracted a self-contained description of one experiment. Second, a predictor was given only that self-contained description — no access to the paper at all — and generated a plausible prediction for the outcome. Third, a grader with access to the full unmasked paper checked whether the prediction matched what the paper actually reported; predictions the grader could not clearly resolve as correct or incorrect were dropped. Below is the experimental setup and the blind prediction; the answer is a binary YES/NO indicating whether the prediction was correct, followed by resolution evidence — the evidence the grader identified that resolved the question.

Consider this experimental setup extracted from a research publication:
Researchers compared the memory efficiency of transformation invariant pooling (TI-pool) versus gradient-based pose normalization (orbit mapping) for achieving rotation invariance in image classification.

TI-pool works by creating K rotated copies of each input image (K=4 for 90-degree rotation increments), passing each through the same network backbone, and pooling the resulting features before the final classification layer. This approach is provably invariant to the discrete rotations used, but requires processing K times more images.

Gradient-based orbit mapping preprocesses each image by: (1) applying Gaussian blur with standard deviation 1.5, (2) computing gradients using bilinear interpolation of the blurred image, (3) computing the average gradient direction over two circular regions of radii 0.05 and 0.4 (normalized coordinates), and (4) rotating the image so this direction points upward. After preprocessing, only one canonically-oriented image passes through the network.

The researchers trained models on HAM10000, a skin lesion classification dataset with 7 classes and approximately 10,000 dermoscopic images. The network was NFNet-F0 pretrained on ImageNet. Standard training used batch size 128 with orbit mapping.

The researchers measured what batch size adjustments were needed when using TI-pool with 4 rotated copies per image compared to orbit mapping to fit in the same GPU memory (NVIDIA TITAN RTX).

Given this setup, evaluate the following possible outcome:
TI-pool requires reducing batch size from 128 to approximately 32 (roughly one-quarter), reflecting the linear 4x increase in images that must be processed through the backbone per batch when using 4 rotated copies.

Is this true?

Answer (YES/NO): YES